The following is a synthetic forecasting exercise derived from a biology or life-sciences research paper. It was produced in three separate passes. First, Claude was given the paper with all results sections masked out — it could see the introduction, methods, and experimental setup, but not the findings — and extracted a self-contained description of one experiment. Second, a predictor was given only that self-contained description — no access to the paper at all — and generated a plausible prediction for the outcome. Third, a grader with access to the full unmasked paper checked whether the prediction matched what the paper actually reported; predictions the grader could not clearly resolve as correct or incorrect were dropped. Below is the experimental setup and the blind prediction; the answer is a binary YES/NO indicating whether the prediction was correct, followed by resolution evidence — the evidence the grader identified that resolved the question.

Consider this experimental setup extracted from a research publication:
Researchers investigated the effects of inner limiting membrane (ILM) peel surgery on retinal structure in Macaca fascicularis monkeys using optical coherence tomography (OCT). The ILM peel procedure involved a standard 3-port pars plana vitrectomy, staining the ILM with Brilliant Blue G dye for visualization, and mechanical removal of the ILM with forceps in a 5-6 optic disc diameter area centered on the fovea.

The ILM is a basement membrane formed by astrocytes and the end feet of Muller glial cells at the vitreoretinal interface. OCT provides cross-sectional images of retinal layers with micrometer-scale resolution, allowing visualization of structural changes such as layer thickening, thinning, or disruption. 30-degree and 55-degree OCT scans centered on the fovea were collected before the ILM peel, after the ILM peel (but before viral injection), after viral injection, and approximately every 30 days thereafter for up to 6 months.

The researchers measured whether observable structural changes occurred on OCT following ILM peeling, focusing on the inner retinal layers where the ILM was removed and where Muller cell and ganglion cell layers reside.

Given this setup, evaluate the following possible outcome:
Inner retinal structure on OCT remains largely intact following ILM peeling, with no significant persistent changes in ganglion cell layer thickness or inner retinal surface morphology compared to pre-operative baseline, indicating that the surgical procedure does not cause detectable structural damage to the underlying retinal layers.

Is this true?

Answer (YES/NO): NO